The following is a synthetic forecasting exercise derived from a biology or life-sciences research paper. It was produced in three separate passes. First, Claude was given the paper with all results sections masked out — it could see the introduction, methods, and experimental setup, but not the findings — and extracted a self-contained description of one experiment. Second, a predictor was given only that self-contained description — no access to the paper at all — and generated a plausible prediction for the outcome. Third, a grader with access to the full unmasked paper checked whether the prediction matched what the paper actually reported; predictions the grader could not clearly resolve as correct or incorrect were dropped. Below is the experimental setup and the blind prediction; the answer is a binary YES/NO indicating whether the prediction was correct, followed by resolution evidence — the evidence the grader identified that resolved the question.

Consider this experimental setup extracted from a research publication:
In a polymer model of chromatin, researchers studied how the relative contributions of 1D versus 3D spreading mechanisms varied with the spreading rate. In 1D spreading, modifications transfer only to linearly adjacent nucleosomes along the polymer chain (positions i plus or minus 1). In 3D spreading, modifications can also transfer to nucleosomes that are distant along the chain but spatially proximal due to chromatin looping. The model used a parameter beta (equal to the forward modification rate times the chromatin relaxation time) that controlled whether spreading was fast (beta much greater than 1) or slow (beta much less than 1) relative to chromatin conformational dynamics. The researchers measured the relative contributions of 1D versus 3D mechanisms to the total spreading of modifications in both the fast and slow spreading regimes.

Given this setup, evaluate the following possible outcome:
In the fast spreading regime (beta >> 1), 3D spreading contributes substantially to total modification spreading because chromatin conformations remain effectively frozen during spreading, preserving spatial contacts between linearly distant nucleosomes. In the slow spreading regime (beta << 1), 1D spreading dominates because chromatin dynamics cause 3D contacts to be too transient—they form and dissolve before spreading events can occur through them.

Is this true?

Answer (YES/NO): NO